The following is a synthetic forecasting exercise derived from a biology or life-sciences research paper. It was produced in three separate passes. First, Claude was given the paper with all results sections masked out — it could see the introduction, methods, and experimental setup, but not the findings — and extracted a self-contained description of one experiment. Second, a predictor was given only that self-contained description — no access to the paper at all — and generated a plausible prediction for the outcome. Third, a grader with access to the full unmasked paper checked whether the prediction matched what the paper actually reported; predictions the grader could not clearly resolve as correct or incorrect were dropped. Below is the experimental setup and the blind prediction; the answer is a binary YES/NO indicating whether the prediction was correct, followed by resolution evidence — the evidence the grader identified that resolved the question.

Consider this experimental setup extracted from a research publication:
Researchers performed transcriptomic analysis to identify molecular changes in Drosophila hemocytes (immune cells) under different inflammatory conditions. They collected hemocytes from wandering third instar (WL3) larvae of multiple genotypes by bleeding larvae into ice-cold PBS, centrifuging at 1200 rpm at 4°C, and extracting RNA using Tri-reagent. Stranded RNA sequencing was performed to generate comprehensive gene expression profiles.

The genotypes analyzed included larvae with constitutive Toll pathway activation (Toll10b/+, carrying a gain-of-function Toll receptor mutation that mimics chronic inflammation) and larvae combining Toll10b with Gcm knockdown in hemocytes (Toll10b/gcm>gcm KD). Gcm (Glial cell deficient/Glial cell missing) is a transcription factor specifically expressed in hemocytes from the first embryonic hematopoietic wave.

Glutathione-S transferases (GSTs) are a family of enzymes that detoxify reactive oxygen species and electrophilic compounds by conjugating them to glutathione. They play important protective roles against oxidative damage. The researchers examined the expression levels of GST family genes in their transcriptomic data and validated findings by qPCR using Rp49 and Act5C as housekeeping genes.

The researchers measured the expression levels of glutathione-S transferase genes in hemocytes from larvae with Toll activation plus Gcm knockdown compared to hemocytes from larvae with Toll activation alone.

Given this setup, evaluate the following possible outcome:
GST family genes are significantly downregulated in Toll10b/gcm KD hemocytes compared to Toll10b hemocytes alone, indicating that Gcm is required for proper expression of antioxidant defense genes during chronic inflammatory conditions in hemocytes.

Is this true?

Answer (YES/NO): YES